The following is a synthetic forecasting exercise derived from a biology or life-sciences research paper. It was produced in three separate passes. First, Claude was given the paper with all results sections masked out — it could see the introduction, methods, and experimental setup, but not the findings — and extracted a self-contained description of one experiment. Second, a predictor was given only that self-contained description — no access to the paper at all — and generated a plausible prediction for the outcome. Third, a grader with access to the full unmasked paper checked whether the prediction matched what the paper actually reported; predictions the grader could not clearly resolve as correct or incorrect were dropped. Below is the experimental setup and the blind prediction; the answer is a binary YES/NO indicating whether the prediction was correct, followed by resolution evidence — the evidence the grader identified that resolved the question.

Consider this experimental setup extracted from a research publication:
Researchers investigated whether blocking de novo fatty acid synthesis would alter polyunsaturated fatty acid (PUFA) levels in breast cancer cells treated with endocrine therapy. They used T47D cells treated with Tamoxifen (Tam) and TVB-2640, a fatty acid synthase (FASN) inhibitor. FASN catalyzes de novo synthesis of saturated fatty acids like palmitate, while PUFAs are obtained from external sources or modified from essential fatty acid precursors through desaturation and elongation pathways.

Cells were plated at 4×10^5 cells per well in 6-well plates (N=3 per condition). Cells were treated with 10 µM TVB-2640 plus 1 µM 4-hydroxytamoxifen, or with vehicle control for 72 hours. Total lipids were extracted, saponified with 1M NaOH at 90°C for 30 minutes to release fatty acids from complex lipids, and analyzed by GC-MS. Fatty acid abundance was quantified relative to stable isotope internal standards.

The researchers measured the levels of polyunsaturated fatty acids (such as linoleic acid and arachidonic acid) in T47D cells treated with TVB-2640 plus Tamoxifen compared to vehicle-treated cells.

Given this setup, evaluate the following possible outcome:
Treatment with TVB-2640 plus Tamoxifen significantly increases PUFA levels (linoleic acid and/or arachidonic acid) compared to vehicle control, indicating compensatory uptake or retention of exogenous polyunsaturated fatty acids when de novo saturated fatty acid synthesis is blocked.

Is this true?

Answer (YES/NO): NO